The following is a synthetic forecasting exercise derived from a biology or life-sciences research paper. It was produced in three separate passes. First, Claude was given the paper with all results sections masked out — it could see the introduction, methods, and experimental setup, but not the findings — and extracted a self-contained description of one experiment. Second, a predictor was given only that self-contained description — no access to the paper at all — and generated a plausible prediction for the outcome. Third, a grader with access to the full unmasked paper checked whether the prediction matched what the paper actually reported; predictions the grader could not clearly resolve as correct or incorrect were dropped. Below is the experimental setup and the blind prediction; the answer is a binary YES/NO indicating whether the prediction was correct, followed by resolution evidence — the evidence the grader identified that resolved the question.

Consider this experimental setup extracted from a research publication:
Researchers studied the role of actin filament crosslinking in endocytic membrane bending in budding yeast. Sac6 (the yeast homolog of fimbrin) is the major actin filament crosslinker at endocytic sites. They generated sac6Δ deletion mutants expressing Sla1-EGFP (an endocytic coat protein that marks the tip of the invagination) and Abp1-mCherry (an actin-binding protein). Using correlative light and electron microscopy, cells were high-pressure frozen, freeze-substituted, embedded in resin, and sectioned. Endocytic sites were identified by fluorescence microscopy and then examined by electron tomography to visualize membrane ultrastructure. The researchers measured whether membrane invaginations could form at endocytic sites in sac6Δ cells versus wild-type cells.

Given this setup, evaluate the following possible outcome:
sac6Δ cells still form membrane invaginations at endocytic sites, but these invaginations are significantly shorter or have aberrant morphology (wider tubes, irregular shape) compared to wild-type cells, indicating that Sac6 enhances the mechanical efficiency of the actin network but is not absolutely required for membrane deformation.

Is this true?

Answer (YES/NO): NO